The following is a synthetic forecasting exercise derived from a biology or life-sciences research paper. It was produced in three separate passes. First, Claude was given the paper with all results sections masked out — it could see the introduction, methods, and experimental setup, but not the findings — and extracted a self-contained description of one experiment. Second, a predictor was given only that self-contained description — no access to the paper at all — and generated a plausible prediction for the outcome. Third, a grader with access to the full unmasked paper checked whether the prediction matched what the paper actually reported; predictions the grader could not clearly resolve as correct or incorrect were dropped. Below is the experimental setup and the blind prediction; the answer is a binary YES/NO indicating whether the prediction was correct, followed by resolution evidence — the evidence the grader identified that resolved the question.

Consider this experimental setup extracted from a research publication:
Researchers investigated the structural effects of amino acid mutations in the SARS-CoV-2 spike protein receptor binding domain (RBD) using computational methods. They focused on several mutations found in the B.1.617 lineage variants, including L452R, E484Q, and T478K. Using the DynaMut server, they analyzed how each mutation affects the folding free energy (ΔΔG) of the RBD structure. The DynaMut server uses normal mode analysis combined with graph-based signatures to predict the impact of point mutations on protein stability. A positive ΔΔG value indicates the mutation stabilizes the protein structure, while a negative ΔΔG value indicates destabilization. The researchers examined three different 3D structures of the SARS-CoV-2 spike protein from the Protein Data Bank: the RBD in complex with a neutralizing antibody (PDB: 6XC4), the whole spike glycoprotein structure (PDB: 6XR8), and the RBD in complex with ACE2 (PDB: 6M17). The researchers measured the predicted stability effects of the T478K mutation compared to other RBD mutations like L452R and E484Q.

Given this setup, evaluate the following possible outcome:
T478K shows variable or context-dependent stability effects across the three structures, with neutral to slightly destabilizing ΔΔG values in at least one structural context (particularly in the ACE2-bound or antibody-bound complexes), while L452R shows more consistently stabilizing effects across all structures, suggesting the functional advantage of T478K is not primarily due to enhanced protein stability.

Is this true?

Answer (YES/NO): NO